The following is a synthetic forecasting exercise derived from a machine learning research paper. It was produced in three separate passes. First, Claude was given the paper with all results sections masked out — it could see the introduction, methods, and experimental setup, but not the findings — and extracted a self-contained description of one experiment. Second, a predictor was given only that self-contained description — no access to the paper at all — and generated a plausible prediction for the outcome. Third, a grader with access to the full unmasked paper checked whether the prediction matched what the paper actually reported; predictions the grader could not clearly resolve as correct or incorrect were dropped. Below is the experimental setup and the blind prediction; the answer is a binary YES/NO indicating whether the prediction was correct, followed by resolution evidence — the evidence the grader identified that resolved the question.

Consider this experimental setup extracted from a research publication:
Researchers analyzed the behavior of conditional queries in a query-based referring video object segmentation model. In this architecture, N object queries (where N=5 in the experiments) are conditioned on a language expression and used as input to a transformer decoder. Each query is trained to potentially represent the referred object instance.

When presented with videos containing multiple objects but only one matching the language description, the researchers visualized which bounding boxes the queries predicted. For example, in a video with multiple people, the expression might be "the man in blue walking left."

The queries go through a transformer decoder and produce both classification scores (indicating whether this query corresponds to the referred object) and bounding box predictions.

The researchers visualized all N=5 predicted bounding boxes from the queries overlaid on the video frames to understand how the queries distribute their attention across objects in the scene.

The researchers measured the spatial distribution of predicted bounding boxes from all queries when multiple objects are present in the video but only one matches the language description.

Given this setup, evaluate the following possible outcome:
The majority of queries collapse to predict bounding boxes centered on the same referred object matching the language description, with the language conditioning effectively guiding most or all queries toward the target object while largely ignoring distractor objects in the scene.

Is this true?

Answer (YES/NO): YES